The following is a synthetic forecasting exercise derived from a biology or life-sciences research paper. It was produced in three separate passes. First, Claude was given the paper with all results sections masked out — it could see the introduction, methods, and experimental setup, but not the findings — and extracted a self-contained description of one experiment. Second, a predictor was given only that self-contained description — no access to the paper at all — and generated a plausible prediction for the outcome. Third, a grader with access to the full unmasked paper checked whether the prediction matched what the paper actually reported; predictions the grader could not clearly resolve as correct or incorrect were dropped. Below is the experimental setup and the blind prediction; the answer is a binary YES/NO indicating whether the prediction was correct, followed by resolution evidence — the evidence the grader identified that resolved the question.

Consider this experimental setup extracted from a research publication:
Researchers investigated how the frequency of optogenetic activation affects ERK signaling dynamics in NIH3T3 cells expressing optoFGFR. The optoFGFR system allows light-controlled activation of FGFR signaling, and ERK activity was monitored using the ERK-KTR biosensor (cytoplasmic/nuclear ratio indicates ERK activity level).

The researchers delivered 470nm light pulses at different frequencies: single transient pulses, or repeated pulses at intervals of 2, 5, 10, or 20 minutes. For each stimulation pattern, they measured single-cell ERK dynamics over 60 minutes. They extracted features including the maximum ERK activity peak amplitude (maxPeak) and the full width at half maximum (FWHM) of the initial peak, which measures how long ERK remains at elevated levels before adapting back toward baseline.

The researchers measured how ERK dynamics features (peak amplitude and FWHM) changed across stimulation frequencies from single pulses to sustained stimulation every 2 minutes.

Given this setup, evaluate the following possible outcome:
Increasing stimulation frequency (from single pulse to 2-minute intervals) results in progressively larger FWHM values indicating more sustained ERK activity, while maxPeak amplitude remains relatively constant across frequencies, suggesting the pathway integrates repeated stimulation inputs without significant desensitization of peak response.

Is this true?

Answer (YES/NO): YES